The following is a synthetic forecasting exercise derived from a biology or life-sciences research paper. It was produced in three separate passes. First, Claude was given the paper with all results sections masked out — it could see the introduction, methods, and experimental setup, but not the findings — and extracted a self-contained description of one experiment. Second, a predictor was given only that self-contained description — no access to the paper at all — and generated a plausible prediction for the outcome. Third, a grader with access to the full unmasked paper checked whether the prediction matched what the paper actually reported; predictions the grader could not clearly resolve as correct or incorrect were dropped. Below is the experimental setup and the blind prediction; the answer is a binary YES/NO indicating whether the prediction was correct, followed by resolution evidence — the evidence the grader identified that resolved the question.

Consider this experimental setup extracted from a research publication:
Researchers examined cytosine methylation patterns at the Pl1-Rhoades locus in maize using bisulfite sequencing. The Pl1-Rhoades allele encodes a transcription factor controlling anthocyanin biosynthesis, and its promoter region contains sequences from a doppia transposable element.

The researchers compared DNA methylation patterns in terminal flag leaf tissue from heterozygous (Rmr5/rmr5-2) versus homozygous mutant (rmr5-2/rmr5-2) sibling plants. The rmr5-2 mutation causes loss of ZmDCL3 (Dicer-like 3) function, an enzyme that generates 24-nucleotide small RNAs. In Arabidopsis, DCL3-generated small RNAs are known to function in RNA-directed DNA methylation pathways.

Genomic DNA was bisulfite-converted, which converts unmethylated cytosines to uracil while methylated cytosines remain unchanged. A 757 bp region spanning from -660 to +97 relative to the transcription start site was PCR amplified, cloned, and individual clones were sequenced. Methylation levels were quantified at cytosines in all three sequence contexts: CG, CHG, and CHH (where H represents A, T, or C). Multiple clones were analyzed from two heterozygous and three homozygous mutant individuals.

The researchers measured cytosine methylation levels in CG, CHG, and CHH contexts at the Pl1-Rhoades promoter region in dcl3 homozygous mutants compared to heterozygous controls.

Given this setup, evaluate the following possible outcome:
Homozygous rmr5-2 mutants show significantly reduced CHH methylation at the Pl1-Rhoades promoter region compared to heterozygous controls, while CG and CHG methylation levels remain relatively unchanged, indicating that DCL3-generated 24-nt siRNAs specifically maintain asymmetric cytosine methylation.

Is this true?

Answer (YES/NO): NO